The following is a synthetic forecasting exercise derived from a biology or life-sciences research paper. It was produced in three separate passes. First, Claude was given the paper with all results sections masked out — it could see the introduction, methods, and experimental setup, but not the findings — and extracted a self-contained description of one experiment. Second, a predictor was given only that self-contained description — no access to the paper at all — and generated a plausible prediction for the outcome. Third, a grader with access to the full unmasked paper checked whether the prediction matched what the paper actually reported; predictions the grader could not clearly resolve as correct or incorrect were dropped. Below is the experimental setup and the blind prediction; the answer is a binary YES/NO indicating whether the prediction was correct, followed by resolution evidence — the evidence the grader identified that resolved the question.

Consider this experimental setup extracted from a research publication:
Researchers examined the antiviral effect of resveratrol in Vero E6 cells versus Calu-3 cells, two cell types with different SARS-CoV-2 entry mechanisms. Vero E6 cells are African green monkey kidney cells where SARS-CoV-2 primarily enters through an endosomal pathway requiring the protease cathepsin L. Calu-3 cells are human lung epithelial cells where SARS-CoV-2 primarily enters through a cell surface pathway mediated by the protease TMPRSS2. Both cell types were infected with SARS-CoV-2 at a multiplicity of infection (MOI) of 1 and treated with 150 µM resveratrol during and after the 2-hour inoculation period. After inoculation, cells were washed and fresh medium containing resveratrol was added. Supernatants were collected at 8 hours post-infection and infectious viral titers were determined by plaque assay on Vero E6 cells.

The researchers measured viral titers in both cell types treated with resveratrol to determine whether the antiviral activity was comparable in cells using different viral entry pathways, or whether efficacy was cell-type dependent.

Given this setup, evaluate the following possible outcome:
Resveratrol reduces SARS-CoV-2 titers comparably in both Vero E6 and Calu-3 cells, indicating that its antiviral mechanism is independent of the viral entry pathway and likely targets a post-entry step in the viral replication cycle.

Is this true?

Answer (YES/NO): NO